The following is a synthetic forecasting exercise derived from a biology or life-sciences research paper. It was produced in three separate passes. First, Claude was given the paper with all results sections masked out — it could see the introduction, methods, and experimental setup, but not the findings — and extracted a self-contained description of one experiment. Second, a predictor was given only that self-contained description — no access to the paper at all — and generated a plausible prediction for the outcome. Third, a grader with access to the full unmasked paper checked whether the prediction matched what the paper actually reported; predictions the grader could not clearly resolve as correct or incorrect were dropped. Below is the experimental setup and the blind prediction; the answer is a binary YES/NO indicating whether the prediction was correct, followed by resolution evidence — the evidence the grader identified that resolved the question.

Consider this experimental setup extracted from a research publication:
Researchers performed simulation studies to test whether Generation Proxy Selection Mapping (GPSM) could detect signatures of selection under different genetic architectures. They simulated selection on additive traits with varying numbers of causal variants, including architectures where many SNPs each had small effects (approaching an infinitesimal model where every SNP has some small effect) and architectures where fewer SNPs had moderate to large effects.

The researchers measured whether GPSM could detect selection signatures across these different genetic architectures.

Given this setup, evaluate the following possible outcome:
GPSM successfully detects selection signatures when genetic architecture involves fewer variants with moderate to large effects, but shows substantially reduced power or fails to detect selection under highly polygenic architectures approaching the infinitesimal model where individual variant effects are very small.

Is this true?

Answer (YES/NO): YES